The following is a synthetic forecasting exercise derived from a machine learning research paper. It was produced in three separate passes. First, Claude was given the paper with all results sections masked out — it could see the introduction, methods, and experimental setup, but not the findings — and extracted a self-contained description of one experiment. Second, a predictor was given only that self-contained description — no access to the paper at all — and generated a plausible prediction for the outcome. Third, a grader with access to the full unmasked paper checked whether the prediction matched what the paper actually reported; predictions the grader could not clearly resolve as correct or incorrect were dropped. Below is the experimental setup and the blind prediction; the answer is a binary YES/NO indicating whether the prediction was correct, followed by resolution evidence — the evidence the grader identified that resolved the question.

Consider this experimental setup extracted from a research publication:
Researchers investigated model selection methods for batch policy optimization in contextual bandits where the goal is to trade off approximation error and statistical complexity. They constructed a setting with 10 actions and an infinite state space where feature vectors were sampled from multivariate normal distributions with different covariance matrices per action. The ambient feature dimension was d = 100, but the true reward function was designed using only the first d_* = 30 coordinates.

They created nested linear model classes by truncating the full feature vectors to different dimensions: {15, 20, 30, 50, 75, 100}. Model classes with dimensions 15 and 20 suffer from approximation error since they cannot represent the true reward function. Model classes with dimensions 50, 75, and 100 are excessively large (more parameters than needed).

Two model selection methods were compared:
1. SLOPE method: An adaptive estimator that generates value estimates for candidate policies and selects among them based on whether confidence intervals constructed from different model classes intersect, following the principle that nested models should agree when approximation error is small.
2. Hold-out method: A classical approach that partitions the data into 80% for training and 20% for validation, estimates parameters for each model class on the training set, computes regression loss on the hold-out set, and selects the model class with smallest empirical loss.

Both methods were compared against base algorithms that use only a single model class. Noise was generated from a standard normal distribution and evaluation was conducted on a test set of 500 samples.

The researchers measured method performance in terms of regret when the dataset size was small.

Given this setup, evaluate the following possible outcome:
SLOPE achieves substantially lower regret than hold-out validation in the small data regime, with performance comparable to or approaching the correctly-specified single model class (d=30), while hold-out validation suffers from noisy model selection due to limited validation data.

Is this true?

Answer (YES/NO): NO